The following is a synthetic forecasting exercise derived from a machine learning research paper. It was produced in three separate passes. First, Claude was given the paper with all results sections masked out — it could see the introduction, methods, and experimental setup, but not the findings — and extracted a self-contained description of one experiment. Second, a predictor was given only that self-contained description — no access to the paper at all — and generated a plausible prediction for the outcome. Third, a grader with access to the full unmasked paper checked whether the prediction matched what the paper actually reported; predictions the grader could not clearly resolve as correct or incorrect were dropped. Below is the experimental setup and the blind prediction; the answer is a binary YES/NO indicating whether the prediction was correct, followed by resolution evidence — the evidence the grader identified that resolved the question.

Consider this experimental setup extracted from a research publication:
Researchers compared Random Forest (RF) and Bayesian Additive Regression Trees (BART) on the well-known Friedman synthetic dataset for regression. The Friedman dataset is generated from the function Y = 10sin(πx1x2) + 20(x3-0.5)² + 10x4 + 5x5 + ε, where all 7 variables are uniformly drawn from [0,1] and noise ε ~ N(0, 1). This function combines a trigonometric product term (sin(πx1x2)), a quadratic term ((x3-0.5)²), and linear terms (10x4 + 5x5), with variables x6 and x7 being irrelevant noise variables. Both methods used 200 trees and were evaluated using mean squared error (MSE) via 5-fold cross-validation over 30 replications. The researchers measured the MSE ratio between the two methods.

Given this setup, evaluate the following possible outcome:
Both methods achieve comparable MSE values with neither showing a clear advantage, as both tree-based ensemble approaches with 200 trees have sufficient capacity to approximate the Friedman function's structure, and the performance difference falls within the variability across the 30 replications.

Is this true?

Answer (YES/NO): NO